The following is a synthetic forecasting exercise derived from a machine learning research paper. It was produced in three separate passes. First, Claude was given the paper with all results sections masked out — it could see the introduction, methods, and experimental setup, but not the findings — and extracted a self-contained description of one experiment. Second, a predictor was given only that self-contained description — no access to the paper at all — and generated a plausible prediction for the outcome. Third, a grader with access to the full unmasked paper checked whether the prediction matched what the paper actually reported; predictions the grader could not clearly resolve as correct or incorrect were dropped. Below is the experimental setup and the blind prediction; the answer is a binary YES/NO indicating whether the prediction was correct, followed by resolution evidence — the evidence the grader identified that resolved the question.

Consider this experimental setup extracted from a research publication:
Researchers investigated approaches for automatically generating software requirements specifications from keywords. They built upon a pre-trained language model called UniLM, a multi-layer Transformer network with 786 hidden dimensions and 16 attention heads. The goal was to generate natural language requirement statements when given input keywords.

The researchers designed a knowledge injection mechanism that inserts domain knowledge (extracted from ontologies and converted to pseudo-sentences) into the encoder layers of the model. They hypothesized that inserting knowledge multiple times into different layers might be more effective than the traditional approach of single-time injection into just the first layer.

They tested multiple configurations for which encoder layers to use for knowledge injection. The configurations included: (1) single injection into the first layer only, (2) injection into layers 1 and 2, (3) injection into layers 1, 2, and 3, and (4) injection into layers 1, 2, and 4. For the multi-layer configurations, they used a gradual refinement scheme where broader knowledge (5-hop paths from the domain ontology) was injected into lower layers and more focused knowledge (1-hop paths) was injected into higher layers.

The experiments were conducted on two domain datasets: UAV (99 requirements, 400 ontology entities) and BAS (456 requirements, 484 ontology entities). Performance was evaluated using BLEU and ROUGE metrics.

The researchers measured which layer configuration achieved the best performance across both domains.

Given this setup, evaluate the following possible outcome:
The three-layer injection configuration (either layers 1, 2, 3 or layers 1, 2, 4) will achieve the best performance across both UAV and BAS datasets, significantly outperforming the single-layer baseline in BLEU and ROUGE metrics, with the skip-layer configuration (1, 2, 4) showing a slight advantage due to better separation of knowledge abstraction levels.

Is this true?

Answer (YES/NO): NO